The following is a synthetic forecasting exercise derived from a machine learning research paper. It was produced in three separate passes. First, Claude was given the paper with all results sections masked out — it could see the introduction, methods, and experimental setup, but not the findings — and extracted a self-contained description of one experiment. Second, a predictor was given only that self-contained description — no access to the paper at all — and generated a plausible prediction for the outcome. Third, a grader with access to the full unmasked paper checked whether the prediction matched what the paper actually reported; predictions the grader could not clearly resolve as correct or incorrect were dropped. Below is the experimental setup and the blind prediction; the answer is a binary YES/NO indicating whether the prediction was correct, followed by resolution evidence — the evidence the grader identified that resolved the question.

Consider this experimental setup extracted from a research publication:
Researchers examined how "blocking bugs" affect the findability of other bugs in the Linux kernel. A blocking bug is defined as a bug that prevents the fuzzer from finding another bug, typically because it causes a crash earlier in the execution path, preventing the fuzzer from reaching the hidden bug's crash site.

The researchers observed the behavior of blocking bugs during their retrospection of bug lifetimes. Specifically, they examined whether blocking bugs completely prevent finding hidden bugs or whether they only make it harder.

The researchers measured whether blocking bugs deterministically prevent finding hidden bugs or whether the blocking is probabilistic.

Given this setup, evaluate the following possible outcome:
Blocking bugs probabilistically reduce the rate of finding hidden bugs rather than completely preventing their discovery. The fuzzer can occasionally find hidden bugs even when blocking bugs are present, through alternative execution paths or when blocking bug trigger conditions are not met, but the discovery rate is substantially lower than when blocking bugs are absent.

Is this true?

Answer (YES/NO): YES